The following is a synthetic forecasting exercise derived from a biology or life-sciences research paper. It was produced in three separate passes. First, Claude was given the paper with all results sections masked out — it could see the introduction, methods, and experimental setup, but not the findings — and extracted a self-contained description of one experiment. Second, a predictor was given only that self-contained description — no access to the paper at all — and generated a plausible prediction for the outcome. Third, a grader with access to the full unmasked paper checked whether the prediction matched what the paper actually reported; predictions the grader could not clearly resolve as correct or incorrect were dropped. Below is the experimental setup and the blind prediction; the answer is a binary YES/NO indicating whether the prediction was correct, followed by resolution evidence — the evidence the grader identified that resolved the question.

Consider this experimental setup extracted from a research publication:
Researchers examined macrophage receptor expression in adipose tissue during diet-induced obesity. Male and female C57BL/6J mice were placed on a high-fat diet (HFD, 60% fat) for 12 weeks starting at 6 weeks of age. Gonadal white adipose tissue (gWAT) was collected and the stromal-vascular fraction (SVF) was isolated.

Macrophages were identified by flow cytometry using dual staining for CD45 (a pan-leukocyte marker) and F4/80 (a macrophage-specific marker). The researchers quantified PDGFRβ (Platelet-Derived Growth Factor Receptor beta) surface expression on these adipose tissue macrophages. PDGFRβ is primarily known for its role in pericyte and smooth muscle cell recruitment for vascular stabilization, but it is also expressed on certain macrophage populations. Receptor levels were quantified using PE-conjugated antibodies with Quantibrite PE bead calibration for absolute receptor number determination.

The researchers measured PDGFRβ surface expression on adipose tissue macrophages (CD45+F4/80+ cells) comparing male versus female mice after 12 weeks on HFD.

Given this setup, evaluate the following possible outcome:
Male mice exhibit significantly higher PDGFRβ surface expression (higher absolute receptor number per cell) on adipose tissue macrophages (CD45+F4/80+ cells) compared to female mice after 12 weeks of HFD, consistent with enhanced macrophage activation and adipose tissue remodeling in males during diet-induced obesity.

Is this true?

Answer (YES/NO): YES